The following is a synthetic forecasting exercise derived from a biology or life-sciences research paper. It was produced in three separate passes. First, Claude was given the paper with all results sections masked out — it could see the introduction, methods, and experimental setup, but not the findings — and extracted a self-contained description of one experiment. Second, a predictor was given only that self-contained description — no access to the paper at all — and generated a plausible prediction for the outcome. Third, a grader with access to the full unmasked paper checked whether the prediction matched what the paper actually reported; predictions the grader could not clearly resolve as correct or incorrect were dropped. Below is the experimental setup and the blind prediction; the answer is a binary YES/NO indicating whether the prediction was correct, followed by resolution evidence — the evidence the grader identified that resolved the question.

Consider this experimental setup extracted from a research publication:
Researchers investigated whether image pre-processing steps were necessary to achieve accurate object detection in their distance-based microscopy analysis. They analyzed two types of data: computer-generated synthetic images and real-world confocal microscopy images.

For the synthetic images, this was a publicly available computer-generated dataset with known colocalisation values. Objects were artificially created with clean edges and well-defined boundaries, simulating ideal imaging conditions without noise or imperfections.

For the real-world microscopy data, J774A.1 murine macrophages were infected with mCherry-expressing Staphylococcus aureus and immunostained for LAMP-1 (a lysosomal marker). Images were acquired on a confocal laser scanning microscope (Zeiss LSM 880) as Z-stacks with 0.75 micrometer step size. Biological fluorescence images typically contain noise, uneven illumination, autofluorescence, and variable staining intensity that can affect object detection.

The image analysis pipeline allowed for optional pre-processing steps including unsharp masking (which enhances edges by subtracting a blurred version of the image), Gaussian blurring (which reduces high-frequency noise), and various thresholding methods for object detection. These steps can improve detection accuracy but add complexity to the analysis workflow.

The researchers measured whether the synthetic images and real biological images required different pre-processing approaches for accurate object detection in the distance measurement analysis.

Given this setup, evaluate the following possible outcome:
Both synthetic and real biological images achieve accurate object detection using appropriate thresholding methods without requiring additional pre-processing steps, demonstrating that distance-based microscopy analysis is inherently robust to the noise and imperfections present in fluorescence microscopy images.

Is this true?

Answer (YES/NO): NO